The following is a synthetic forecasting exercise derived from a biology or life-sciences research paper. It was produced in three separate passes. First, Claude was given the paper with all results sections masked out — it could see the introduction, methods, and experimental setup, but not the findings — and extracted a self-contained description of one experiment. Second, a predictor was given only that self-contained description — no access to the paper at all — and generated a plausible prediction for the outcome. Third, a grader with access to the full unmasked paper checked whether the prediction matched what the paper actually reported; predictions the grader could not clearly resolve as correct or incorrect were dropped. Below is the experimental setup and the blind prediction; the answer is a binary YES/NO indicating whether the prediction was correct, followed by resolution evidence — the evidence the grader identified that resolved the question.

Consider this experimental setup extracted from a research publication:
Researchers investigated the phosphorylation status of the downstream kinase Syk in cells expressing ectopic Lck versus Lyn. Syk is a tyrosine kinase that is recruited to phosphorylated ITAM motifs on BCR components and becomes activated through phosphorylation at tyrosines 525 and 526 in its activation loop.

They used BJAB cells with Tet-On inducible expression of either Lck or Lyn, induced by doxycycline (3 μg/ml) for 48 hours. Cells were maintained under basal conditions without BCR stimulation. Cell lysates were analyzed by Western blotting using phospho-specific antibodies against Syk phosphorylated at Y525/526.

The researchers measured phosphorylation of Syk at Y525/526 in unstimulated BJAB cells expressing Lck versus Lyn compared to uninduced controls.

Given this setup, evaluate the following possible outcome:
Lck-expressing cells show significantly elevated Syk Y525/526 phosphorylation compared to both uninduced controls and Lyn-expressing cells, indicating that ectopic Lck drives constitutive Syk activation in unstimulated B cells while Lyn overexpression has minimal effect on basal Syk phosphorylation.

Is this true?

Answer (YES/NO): NO